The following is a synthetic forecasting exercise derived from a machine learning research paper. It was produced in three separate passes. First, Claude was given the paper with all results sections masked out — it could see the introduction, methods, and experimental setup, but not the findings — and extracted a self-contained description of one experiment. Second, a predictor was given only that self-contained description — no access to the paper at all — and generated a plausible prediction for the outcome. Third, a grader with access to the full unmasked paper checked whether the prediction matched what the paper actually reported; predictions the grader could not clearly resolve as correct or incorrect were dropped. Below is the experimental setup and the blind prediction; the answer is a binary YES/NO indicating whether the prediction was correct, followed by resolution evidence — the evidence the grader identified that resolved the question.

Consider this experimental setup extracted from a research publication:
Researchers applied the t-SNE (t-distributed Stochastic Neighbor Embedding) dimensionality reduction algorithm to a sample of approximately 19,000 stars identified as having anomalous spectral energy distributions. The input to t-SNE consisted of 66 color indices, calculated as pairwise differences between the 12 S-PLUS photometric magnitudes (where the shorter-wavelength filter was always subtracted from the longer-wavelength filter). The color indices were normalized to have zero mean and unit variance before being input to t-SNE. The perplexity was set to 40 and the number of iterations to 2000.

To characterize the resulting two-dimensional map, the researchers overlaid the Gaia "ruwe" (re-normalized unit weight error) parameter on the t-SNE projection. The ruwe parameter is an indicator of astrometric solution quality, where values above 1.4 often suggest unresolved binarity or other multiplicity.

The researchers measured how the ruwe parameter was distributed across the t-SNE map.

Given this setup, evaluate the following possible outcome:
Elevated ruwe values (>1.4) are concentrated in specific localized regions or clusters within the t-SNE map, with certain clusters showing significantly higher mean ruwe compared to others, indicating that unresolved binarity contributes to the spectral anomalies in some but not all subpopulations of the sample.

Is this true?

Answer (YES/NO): YES